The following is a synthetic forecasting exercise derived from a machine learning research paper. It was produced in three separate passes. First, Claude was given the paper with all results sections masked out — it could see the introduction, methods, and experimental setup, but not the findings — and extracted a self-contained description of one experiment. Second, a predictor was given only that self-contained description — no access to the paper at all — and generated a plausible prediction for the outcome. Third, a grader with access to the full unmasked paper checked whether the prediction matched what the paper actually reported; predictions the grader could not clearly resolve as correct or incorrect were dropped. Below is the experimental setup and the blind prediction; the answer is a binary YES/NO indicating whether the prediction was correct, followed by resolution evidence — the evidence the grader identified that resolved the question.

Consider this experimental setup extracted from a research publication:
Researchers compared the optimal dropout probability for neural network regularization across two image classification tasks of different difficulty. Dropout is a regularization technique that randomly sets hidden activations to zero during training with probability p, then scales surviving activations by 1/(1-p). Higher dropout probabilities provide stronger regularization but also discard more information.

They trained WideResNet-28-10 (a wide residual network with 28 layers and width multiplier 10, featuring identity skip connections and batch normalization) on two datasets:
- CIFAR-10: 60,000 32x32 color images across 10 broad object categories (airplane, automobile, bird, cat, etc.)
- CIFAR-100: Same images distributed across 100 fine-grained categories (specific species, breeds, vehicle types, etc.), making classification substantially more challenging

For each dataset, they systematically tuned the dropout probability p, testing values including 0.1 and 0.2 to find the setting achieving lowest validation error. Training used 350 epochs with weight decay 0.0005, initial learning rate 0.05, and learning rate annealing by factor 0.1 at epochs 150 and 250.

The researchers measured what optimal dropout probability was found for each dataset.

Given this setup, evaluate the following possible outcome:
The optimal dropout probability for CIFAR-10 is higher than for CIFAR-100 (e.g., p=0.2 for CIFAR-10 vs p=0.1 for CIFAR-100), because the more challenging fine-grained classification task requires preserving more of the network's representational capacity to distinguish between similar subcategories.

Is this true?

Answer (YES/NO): NO